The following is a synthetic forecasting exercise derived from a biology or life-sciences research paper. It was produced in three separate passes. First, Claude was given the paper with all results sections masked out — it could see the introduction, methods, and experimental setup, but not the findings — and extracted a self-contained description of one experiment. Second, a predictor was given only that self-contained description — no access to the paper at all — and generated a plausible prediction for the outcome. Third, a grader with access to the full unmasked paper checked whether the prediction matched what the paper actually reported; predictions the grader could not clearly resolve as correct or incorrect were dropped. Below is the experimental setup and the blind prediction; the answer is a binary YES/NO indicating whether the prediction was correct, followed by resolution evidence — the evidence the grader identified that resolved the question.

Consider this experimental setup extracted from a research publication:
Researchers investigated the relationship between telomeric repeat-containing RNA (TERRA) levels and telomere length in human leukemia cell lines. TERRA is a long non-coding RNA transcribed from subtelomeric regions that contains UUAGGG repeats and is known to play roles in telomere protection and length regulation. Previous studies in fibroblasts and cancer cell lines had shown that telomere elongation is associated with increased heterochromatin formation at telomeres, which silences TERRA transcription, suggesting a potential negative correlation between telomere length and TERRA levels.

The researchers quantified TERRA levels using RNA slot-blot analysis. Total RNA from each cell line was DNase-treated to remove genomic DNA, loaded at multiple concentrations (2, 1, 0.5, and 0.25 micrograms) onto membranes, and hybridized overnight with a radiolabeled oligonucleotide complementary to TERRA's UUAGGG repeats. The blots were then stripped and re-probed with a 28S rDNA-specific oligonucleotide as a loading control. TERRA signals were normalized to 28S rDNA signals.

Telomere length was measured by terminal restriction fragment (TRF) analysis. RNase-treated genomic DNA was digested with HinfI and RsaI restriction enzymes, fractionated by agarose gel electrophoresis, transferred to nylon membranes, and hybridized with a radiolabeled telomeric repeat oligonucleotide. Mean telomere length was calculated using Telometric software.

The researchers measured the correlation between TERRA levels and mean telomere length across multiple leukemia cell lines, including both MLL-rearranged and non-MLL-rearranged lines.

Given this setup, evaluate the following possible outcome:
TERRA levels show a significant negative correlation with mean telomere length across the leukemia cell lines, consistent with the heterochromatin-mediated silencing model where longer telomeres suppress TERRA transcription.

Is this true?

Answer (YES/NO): NO